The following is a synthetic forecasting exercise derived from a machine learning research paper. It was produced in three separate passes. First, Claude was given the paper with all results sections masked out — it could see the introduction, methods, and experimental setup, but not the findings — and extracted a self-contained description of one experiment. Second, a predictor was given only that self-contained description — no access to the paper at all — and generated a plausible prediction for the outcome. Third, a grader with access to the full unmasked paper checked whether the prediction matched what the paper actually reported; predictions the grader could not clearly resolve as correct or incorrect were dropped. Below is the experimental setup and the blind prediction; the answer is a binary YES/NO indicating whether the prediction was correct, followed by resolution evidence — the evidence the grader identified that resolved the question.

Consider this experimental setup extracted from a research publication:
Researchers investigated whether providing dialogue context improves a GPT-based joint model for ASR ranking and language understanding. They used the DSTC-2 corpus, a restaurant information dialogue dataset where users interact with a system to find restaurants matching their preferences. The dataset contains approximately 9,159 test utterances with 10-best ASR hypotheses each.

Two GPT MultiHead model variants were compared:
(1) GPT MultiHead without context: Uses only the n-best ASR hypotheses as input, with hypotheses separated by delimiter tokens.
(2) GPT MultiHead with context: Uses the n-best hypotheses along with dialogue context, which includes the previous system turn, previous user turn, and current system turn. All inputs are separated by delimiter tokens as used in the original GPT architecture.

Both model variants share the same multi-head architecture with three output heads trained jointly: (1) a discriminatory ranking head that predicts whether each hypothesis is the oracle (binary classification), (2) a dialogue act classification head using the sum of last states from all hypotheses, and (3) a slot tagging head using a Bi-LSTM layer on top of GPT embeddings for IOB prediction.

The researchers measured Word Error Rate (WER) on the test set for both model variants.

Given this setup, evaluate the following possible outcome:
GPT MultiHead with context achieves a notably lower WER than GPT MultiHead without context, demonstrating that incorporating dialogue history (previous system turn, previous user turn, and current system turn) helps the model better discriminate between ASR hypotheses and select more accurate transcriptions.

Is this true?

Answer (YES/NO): NO